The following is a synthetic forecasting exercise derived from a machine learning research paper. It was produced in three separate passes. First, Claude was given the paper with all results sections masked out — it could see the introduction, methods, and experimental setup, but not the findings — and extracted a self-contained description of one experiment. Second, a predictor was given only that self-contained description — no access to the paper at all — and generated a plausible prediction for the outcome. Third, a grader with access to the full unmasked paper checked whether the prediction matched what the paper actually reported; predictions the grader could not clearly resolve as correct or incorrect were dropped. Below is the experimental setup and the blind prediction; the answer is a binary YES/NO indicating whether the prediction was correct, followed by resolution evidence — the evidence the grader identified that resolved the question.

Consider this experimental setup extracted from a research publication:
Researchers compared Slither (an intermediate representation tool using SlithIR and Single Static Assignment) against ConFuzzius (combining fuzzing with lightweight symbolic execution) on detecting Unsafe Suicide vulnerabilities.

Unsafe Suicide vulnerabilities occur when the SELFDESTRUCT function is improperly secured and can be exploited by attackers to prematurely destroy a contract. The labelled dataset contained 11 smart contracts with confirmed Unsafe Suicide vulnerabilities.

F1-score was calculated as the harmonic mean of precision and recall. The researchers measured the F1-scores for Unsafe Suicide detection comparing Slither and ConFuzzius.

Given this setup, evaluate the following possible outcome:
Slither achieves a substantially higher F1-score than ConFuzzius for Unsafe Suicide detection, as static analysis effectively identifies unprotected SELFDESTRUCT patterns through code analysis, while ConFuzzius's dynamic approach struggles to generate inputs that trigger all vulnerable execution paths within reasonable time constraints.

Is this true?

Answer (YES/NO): NO